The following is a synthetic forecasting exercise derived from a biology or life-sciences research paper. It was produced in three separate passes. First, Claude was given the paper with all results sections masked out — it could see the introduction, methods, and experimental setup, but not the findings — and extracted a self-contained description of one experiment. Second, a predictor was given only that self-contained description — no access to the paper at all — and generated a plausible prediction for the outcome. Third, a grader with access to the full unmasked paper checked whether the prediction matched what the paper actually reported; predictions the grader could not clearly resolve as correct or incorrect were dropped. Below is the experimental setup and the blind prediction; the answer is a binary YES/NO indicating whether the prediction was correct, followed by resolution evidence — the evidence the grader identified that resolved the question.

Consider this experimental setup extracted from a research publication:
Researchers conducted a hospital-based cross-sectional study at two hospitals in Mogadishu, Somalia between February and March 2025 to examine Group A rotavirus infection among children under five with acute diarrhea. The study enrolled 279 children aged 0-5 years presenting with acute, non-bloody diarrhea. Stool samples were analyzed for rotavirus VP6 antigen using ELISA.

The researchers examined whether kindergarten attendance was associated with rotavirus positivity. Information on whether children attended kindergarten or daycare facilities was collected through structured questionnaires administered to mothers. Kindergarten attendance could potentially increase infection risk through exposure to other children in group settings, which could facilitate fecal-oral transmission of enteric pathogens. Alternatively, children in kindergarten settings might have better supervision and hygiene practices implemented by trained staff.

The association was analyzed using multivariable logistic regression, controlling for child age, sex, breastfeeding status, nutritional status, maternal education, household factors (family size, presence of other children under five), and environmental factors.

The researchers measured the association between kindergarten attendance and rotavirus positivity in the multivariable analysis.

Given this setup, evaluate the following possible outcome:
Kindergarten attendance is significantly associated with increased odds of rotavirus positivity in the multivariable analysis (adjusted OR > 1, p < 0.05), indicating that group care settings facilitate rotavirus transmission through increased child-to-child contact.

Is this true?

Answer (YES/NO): NO